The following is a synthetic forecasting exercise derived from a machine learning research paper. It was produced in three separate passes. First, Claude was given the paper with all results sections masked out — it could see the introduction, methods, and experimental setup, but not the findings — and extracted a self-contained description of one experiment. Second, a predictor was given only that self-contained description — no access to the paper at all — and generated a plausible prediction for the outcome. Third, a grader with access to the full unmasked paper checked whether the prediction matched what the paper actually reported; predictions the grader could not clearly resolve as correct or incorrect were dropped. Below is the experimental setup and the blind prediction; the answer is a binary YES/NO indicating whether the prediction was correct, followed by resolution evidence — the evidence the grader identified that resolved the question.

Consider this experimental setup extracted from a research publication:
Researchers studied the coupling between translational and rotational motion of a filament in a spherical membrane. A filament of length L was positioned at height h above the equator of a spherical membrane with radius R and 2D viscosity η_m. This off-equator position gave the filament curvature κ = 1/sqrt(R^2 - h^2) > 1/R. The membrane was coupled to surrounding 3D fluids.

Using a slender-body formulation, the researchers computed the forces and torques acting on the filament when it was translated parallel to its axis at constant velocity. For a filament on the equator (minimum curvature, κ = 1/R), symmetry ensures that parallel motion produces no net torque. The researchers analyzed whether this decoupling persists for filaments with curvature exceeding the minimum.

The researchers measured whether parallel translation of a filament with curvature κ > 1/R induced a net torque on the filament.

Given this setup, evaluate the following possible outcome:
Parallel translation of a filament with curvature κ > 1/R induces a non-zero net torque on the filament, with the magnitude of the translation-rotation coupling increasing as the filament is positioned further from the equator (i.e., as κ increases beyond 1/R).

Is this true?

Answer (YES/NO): YES